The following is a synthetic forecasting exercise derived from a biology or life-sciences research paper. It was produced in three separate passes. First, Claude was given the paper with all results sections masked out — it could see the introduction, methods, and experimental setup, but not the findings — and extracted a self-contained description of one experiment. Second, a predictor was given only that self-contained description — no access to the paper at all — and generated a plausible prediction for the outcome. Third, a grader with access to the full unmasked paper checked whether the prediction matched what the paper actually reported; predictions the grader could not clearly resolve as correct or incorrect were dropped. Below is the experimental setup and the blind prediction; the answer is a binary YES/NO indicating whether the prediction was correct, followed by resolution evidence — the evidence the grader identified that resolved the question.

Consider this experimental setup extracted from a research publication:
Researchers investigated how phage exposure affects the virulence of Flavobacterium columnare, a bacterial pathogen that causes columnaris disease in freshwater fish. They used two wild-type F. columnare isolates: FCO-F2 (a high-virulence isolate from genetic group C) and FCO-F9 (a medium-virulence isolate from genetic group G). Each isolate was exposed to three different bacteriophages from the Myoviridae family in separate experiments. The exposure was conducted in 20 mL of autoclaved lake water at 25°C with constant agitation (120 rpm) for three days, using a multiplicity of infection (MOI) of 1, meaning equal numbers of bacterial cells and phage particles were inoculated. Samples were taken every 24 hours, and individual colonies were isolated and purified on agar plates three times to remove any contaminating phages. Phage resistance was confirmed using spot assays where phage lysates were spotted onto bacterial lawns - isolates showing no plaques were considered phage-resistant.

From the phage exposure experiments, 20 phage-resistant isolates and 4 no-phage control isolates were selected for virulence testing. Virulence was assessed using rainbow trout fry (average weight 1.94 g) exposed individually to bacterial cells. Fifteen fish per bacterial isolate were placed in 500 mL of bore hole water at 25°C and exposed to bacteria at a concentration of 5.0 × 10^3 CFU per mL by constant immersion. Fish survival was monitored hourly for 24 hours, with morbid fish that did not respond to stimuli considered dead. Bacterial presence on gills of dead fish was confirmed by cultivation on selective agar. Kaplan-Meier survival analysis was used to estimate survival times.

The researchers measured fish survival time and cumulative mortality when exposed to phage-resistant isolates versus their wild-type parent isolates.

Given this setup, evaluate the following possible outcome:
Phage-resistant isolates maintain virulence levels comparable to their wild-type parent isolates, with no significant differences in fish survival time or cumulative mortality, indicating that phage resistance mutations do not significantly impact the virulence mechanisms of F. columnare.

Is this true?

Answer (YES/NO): NO